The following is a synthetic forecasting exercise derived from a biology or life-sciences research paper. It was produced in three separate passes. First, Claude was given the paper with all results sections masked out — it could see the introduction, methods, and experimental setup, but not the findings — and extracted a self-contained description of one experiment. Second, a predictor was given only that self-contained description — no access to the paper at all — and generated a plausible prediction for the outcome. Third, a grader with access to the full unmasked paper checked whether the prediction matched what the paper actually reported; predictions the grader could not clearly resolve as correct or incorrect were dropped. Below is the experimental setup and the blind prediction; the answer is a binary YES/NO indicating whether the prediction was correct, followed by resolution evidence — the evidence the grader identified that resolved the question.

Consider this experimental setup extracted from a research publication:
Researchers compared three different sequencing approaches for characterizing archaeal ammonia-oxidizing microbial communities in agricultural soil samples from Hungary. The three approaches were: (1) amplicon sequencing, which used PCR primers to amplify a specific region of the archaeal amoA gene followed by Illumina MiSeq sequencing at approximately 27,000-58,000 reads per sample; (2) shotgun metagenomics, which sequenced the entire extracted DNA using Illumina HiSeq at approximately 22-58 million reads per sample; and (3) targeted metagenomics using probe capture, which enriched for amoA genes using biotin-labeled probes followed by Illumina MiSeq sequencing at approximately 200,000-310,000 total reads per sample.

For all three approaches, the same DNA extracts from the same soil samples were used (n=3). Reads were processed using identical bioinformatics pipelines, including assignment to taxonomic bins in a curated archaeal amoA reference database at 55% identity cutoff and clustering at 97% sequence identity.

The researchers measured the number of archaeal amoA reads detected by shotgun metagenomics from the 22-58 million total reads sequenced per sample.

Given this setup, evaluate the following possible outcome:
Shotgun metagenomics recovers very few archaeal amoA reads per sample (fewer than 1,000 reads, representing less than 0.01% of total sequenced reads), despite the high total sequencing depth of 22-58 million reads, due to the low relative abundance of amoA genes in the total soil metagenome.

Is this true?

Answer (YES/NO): YES